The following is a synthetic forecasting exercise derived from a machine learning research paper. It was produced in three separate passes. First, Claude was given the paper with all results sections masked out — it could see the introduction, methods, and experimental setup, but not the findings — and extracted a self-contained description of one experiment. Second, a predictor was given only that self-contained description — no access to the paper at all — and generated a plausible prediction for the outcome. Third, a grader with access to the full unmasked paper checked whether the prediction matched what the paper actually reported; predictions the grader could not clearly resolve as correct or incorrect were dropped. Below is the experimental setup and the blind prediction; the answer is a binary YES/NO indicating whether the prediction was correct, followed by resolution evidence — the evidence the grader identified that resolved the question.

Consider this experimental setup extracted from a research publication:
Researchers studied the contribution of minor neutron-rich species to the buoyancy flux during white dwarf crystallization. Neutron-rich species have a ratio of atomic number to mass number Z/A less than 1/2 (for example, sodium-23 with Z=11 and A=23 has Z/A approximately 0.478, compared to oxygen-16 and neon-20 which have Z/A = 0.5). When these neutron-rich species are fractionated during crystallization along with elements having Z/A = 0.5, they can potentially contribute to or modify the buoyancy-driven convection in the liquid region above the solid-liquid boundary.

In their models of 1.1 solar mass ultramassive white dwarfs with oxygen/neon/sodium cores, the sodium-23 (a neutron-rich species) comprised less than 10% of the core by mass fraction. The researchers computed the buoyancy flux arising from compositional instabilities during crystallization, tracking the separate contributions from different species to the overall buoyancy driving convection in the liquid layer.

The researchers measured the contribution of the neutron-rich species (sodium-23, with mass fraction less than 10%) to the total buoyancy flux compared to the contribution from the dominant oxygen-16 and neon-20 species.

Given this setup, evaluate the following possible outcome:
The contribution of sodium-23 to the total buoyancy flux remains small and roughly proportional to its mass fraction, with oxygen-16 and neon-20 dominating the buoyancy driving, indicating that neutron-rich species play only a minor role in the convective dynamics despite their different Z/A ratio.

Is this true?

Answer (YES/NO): NO